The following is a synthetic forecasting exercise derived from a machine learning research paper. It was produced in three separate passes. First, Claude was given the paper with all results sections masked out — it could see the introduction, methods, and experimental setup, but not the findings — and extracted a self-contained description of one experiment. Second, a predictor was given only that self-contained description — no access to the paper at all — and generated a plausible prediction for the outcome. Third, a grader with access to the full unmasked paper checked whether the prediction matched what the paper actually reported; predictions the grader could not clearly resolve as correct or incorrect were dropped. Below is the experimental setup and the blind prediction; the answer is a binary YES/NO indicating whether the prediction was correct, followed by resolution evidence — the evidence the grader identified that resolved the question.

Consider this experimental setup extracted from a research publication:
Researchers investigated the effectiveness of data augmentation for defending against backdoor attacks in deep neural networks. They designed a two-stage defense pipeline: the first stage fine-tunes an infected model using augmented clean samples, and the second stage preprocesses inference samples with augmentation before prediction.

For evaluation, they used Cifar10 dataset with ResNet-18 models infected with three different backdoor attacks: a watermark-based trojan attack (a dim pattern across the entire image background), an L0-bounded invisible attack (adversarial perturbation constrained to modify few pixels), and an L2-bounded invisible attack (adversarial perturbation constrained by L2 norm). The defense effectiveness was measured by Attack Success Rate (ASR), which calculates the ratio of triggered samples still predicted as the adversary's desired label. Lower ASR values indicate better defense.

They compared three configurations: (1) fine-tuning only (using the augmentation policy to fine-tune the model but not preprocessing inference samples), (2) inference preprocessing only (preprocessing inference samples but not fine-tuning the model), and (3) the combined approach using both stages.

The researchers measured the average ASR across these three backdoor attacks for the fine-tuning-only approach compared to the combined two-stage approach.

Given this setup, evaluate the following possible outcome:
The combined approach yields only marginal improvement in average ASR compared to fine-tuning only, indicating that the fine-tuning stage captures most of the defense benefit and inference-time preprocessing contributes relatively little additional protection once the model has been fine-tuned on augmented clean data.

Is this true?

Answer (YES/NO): NO